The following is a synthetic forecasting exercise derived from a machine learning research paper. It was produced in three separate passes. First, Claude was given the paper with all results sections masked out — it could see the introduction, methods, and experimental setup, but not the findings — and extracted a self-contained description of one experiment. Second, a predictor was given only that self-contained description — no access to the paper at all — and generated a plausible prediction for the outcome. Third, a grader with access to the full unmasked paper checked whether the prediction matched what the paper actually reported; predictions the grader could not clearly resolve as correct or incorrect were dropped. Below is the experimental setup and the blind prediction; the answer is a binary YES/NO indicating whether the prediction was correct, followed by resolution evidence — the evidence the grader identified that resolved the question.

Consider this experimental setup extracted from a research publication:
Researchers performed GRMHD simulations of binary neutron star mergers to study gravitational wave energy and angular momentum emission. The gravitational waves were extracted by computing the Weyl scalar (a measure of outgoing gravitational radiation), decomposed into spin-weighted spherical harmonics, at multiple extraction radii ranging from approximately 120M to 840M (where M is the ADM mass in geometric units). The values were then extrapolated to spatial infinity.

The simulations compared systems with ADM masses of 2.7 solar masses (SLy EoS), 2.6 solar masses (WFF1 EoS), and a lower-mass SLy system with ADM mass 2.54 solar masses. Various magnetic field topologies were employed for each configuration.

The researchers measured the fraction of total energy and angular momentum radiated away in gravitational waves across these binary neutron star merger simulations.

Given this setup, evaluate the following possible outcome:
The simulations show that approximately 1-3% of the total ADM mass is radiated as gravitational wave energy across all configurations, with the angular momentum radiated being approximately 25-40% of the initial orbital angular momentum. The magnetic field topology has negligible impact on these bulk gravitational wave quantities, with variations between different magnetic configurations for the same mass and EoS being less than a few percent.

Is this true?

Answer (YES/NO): NO